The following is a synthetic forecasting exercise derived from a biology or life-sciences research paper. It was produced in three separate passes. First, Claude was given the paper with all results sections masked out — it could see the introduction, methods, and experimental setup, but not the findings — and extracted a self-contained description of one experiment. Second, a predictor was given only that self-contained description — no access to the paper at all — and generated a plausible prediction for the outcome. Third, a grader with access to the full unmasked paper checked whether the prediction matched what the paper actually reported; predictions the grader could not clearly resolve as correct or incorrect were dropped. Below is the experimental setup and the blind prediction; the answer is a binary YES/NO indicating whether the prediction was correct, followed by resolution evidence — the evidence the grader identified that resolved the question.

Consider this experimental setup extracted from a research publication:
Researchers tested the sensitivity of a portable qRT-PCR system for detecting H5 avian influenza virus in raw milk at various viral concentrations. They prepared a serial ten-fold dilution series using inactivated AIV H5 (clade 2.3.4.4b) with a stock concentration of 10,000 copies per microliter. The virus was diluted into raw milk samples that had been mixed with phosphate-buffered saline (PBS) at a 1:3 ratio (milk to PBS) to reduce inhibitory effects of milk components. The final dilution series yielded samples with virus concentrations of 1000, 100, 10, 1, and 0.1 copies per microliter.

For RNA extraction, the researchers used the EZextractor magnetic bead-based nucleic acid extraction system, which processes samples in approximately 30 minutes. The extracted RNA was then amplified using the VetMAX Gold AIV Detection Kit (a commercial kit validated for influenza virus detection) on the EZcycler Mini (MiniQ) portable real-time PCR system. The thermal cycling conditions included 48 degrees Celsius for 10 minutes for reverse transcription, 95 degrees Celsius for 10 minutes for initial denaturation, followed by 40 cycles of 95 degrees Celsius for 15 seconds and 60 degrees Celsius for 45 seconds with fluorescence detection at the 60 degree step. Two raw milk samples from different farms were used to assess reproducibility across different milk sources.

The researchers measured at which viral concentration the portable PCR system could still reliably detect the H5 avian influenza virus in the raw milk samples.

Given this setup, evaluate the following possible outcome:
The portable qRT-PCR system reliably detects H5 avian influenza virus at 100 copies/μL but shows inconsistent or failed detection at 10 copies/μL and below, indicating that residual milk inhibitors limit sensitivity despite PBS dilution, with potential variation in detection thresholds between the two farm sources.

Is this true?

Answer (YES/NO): NO